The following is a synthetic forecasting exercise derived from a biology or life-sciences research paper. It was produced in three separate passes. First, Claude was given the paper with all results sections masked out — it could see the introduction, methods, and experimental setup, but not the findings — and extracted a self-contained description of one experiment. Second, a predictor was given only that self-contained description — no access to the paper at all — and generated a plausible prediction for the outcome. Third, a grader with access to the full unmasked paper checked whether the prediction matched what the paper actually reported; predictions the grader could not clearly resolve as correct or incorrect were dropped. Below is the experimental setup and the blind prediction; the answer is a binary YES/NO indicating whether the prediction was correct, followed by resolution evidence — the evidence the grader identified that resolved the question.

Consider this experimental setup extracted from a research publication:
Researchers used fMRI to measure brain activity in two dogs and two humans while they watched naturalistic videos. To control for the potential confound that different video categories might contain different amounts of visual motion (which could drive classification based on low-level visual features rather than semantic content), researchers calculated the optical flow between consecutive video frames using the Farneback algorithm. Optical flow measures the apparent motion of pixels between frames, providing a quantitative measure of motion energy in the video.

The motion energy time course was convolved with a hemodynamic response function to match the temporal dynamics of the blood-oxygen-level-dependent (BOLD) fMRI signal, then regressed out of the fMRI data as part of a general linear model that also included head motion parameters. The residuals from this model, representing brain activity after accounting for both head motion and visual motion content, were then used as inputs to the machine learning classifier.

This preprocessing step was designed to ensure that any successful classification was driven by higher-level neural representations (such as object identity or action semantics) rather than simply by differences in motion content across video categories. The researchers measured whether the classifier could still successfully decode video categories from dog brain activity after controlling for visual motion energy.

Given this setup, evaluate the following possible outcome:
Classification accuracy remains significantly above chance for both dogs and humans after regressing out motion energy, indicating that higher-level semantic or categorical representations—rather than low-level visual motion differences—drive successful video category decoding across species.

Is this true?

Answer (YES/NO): NO